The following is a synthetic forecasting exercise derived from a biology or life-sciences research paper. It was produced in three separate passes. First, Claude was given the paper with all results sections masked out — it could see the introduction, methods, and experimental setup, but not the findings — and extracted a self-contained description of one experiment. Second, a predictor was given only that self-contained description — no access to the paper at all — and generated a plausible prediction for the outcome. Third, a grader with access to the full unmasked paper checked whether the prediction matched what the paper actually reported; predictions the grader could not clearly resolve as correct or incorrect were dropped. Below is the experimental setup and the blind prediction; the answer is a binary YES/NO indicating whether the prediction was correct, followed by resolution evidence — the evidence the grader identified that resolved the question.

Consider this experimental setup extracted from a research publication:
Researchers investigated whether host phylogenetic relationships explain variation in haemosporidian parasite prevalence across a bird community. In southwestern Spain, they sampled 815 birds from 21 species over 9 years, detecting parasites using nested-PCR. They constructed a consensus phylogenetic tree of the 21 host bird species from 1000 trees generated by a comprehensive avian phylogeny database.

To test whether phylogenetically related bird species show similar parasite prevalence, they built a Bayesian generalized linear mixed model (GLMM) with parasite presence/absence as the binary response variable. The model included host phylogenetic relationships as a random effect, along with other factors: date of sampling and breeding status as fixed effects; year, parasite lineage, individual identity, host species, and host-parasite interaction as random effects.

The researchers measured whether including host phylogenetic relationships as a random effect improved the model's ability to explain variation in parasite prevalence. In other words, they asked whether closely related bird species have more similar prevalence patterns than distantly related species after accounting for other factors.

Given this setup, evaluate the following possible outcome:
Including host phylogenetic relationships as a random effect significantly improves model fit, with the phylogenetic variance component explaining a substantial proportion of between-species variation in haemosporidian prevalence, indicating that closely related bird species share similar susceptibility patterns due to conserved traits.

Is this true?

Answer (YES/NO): NO